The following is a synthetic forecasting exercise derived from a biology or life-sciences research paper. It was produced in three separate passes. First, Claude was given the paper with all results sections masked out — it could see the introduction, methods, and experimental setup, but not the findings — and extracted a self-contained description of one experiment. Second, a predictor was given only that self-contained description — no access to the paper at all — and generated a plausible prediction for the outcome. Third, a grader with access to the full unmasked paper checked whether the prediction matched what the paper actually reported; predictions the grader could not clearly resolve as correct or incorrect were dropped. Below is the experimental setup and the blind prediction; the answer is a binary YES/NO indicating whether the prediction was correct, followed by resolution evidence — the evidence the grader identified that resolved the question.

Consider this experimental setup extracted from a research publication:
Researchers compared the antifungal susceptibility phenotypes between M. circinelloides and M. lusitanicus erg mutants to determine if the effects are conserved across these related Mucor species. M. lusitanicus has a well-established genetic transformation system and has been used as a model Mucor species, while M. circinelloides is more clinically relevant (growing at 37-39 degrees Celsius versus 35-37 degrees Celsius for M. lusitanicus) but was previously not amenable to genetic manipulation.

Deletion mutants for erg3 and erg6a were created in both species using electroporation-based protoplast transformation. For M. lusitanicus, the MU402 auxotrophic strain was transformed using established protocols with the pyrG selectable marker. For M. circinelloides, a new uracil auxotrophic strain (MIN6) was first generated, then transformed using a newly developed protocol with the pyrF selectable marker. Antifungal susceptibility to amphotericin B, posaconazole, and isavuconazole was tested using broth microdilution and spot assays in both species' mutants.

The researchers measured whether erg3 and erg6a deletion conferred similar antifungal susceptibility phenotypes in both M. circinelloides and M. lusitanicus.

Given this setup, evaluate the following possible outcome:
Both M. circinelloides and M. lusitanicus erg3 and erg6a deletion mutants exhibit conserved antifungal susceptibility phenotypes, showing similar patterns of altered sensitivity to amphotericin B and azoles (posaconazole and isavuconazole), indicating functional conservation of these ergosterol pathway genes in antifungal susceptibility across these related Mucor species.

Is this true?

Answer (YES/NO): YES